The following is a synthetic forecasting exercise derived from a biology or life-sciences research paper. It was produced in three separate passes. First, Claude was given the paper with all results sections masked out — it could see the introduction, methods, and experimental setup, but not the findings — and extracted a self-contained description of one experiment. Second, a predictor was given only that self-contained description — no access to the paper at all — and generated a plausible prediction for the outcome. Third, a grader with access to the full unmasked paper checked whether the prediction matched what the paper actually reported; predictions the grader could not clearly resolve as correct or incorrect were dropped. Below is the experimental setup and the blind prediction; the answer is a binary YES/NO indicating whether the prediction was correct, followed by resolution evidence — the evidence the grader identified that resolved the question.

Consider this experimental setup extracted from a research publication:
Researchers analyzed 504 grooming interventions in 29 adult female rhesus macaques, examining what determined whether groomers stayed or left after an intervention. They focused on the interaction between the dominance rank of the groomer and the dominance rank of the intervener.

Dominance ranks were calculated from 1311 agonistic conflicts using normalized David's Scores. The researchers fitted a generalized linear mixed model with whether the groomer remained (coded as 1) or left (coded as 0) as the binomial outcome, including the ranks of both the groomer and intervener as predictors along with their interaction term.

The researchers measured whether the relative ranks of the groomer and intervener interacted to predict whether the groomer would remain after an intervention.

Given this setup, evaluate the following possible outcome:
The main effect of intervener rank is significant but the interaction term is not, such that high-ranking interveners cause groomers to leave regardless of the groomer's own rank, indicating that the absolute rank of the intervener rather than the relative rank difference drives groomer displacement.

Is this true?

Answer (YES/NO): YES